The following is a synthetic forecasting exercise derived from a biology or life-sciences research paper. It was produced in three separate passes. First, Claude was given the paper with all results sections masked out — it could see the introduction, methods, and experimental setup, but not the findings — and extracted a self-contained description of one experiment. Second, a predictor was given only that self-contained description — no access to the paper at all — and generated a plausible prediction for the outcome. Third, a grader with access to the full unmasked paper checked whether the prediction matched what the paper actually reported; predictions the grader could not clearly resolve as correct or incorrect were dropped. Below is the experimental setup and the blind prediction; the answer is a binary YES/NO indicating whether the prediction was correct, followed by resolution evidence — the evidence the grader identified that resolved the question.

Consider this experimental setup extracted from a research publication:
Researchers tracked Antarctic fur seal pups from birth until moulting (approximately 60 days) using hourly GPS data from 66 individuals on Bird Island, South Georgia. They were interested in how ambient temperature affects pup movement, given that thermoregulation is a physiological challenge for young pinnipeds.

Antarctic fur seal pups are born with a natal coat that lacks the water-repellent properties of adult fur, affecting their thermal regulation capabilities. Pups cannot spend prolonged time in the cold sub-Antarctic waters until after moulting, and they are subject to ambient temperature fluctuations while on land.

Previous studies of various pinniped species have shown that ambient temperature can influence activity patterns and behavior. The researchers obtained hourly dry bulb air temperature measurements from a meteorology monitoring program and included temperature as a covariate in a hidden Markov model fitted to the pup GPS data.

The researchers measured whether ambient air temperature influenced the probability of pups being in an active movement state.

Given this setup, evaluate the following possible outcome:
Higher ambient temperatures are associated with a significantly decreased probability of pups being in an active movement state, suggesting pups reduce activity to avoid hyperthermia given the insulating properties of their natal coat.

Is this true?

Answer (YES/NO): NO